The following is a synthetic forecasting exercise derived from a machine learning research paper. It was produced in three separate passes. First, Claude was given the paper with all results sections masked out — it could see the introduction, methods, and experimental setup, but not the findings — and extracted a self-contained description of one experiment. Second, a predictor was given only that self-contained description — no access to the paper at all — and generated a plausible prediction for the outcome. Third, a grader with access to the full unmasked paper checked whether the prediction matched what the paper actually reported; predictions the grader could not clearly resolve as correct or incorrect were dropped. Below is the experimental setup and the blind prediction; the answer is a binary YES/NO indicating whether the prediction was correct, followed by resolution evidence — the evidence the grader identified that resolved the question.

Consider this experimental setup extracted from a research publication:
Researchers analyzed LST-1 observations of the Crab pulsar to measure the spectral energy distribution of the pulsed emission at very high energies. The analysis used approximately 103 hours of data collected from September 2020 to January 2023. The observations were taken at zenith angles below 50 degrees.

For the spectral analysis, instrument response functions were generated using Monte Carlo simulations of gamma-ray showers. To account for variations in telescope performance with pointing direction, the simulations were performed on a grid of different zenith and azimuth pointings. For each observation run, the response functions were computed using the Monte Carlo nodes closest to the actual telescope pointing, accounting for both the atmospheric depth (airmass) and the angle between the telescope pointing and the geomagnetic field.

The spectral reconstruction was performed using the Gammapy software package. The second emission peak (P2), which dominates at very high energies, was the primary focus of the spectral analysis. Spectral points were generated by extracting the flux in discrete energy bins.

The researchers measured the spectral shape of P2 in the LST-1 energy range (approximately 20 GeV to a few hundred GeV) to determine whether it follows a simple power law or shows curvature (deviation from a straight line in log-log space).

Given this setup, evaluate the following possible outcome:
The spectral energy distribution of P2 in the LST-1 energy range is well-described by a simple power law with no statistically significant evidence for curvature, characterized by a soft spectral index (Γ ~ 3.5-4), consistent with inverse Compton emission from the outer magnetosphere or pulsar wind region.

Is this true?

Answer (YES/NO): NO